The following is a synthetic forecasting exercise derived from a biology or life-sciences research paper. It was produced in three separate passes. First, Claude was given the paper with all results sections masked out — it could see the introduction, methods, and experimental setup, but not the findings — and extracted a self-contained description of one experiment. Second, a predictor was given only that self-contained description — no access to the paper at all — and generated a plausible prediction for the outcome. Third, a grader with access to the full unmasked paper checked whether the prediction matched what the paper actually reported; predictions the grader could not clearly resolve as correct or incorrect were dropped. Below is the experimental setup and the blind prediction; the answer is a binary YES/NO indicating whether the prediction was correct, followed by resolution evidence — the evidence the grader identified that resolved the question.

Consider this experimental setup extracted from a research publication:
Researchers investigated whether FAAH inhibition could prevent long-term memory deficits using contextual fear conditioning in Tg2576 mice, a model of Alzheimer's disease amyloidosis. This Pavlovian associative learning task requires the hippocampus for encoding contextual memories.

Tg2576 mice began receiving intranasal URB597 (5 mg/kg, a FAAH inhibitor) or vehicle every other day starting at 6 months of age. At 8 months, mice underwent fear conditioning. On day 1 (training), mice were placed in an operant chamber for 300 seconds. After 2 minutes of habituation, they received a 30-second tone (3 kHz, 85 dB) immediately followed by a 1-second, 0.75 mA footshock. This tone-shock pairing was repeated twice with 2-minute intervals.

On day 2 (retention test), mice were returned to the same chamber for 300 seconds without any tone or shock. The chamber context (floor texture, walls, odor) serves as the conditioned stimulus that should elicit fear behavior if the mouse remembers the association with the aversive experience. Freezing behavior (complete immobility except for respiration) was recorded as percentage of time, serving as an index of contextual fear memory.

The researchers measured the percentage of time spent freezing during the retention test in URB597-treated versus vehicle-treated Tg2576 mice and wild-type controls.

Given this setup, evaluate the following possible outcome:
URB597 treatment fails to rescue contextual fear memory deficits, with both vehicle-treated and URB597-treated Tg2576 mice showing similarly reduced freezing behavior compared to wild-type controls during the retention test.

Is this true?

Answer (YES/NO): NO